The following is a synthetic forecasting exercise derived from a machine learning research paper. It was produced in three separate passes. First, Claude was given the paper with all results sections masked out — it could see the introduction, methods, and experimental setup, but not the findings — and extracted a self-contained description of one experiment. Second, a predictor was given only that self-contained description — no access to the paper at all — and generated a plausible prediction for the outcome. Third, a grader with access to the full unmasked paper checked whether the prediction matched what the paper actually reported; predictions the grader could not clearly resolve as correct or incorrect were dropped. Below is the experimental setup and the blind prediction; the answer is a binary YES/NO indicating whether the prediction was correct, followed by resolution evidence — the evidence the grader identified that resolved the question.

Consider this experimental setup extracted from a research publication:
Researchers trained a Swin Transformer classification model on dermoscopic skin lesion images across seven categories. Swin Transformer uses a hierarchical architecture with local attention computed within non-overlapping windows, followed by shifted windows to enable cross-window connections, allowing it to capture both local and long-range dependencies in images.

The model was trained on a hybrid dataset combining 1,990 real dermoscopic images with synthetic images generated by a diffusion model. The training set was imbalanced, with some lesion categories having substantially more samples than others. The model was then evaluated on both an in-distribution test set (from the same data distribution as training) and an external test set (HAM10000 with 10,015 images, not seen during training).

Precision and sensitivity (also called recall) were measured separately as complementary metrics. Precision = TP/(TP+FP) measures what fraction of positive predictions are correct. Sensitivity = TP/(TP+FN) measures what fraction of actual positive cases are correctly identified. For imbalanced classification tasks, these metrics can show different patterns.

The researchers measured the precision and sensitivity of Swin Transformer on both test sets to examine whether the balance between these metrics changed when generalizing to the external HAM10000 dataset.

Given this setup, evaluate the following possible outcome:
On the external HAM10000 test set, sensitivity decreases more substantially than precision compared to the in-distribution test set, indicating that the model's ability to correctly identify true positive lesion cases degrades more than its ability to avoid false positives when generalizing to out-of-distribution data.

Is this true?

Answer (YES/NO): NO